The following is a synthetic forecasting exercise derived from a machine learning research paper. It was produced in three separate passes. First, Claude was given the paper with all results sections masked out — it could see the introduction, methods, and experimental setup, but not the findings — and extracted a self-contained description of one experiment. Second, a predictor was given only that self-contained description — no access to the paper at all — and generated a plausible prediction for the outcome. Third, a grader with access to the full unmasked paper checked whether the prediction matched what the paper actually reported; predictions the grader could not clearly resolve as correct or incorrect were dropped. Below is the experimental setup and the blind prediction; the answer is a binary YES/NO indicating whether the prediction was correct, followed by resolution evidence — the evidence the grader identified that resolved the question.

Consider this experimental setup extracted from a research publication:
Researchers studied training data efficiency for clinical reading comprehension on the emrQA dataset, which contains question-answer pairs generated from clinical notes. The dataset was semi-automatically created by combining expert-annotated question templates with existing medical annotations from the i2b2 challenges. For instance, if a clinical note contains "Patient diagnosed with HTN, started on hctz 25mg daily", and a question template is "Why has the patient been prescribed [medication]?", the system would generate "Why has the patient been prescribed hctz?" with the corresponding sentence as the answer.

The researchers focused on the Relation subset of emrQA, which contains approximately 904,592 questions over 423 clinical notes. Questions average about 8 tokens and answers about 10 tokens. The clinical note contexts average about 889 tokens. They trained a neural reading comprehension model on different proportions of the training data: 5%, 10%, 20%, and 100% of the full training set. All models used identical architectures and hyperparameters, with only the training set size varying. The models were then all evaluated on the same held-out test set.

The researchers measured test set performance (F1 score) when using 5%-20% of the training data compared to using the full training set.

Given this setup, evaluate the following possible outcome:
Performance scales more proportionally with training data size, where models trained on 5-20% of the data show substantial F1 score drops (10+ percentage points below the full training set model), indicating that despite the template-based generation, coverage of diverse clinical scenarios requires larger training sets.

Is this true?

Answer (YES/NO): NO